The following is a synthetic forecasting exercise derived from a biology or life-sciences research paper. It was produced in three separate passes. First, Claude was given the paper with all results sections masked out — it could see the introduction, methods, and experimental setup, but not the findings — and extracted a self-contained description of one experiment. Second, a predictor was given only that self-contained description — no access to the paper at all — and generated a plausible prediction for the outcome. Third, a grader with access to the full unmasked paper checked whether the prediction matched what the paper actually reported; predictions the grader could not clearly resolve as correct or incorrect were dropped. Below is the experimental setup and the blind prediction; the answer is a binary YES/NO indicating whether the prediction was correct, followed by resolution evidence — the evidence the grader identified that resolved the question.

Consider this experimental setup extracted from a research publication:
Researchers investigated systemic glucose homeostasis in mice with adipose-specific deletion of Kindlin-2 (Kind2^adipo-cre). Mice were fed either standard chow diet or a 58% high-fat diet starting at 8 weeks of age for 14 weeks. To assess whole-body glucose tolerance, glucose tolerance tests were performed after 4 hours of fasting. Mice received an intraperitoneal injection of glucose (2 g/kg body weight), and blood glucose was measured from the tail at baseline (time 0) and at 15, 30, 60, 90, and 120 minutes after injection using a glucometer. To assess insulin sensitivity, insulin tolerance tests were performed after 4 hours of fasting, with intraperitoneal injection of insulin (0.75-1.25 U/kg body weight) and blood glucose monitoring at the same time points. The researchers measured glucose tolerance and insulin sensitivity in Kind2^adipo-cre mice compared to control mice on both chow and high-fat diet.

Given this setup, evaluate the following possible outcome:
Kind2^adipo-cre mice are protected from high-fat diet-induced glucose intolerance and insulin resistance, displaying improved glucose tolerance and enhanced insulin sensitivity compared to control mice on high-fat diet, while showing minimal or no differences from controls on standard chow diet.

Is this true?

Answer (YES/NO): NO